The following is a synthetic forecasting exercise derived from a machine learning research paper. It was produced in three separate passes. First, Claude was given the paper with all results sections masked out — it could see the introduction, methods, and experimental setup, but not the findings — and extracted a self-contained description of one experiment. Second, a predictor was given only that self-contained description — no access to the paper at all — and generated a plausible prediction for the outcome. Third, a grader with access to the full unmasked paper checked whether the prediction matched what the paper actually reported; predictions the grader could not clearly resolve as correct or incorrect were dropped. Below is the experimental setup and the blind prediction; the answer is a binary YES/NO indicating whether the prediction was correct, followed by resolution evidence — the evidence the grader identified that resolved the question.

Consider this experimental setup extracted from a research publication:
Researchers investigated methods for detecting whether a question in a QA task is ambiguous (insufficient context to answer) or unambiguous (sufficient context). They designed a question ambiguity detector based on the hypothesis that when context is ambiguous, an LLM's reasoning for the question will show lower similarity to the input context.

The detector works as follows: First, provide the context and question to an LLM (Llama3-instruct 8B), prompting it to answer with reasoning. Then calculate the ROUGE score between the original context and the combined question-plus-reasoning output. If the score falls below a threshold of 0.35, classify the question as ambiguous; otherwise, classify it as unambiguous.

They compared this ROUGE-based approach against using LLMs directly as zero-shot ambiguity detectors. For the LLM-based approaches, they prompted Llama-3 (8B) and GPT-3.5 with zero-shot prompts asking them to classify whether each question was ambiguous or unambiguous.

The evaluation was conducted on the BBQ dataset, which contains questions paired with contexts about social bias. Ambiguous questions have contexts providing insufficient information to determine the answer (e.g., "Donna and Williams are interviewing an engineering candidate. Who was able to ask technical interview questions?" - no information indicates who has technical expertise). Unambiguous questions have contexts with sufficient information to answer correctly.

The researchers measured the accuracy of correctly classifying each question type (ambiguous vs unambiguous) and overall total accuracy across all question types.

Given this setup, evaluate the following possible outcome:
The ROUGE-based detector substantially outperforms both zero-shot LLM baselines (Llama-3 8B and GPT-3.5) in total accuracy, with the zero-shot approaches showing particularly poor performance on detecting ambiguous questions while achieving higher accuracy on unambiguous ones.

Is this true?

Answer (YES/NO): NO